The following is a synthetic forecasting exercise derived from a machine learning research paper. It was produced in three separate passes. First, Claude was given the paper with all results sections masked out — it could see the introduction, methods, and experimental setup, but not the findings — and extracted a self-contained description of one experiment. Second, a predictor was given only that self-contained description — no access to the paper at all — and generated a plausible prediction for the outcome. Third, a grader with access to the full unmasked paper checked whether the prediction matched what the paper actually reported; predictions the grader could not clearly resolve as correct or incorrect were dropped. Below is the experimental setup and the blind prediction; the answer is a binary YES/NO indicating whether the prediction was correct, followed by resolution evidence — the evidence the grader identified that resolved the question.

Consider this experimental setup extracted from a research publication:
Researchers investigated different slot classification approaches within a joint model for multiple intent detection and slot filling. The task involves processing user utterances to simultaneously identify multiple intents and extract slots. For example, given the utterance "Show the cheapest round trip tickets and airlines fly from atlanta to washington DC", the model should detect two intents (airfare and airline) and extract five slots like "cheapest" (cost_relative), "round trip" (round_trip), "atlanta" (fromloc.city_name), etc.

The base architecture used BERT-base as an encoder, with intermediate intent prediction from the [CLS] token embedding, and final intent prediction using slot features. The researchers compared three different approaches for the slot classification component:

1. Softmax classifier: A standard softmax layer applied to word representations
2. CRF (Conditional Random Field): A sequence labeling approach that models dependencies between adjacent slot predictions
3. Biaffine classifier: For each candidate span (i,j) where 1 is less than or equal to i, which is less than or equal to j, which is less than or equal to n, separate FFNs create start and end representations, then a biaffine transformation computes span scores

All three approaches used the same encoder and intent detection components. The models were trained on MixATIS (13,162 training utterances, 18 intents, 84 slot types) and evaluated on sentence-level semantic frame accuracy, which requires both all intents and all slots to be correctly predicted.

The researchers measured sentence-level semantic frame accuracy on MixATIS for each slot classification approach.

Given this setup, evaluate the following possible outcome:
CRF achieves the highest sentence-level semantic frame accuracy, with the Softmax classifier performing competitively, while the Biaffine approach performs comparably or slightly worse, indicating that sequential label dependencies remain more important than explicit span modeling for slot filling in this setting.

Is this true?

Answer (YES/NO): NO